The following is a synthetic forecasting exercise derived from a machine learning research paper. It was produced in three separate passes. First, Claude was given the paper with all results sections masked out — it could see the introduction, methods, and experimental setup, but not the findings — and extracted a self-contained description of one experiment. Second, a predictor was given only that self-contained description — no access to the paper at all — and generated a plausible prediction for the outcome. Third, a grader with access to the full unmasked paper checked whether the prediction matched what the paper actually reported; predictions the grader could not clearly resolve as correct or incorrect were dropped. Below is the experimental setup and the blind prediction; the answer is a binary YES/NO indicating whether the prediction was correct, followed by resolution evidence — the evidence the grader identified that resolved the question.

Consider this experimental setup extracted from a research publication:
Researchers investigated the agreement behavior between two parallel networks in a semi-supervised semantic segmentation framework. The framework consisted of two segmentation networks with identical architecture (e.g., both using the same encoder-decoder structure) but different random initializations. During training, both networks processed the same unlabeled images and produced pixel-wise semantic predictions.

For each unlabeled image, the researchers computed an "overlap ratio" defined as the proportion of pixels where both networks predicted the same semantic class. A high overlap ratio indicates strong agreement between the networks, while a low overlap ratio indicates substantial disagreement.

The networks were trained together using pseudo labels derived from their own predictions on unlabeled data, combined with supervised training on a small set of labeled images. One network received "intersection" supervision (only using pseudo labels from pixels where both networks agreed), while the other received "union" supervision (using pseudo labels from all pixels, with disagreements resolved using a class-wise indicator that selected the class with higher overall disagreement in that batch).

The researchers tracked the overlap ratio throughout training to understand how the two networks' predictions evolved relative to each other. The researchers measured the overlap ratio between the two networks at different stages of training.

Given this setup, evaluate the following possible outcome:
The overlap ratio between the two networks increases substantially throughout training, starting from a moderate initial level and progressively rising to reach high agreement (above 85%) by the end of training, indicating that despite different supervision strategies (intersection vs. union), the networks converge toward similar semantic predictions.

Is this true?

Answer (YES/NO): NO